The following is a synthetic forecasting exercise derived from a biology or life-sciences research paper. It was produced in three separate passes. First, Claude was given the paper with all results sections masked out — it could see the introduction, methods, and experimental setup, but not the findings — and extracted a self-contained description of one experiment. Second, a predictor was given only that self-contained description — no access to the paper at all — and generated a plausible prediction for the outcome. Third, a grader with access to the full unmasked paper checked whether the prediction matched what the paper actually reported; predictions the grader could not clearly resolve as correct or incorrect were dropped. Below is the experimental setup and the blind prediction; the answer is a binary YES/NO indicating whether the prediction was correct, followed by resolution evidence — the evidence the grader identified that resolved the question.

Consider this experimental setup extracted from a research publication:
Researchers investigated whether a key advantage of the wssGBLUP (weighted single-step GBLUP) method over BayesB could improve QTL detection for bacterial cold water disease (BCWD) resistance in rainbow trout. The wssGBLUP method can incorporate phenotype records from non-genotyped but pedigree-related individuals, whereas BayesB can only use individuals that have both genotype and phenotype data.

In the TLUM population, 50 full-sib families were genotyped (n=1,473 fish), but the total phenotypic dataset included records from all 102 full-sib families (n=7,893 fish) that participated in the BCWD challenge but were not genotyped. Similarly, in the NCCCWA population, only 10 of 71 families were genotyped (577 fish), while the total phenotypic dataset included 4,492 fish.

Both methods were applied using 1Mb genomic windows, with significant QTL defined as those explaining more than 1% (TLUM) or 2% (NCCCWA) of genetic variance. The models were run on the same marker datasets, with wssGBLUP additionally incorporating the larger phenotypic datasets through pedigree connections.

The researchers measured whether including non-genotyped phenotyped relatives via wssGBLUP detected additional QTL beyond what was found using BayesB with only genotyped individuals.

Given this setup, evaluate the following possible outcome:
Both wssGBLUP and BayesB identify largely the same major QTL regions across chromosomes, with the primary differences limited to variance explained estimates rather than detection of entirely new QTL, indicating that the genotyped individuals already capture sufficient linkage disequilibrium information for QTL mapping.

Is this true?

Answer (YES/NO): NO